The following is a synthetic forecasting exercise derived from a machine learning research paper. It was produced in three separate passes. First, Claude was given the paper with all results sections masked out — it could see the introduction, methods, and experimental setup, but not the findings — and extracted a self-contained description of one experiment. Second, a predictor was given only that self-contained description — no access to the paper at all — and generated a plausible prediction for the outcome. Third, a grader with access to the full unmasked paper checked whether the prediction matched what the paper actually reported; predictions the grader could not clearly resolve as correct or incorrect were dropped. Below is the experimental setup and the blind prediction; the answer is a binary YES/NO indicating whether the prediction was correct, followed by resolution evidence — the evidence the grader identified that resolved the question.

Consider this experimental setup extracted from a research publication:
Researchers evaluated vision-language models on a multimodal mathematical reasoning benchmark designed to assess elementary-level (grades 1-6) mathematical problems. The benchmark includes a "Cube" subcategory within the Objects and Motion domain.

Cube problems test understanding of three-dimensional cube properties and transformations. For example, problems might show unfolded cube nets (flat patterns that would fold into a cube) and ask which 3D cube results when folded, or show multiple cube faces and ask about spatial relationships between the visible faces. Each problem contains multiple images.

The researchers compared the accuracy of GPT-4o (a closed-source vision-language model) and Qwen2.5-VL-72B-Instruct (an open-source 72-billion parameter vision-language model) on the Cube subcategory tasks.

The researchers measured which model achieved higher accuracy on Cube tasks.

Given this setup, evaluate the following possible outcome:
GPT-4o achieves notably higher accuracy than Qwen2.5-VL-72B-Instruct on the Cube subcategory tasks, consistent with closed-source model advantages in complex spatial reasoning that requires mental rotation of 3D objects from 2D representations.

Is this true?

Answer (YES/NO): NO